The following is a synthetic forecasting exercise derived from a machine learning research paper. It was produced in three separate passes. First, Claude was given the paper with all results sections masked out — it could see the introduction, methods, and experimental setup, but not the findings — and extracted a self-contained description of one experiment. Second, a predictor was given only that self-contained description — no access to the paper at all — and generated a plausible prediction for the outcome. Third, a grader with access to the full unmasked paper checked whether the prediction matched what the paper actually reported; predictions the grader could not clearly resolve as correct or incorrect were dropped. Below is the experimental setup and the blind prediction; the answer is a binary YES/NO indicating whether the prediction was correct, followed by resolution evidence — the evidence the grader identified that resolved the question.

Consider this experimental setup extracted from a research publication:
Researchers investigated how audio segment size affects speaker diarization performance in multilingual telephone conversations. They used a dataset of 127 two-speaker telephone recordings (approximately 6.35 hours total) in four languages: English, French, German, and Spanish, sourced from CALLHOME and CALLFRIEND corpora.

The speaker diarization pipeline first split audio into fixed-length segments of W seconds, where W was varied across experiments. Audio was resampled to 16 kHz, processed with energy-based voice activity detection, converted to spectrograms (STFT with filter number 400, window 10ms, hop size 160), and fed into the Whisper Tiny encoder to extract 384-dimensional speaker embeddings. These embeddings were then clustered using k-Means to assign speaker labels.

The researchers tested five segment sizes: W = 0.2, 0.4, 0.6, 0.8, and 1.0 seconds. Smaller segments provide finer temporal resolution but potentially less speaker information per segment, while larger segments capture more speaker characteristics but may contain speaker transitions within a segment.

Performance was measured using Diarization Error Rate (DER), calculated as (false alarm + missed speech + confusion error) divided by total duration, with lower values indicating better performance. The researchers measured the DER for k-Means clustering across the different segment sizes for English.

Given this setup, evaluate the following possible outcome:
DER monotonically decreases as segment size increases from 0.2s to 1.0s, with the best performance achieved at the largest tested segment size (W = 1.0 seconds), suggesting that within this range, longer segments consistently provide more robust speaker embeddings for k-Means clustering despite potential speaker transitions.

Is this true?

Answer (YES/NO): NO